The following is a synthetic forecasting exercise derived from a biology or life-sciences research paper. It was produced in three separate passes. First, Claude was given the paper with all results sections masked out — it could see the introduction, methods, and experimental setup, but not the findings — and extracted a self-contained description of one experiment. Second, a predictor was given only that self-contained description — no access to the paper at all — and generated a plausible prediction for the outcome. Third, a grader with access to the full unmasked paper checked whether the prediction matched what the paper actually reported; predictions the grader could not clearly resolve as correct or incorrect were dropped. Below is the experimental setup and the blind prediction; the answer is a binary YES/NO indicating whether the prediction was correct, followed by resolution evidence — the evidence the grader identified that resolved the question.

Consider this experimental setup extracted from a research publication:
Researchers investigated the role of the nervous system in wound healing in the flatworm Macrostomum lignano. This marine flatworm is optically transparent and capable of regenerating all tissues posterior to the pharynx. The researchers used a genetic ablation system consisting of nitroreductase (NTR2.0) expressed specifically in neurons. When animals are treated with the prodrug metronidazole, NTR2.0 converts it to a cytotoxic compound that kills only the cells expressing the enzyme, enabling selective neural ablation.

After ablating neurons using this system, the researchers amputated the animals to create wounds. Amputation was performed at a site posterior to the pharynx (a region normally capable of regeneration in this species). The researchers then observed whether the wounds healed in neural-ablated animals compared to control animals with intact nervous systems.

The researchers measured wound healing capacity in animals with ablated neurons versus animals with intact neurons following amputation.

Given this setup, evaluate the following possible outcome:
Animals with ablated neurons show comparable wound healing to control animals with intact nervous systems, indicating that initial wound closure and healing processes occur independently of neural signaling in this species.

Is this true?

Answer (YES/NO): NO